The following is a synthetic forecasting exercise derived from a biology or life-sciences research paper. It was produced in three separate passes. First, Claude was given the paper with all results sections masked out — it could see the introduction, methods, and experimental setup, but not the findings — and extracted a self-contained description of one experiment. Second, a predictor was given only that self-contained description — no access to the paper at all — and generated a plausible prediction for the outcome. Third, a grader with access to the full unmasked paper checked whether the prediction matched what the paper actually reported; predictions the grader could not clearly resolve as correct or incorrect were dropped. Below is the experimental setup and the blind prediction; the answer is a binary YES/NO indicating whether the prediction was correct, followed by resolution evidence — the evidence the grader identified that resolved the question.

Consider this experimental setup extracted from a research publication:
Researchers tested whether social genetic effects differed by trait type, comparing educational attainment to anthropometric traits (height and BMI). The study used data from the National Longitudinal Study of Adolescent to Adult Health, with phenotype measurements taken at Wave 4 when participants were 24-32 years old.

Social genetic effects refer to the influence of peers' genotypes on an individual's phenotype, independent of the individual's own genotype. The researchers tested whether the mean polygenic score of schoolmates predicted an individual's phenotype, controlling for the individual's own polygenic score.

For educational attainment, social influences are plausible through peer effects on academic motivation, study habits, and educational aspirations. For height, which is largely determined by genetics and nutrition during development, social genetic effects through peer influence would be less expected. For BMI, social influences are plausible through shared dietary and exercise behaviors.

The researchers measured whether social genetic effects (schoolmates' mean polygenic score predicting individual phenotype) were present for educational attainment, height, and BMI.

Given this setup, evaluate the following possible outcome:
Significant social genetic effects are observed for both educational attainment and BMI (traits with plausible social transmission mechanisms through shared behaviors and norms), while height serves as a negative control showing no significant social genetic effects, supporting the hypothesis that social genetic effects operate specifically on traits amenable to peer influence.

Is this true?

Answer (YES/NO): NO